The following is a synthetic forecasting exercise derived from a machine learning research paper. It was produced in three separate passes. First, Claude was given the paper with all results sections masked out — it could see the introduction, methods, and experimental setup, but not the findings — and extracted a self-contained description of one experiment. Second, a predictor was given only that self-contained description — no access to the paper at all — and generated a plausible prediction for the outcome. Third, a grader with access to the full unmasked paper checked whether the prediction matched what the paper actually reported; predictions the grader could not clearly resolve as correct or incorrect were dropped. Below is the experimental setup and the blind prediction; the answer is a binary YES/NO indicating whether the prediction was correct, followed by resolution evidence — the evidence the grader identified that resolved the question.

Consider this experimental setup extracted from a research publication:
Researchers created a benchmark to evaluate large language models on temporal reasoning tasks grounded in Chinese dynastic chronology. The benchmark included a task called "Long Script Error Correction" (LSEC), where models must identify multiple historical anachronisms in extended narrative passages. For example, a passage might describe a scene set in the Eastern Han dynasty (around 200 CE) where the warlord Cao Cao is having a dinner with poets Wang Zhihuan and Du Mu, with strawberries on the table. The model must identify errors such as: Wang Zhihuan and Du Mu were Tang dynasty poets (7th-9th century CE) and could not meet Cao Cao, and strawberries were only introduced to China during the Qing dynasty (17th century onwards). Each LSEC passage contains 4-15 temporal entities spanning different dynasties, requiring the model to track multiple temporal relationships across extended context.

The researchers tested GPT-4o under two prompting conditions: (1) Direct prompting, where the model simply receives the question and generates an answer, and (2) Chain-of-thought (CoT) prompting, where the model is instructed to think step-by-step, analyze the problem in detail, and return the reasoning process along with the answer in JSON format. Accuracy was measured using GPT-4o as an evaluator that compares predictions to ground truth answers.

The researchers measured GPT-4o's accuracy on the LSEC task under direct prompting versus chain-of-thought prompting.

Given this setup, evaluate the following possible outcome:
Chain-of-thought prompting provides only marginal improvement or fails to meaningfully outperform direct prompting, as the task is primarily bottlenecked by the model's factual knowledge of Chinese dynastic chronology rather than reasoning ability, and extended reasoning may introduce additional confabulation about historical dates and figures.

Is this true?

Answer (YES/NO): YES